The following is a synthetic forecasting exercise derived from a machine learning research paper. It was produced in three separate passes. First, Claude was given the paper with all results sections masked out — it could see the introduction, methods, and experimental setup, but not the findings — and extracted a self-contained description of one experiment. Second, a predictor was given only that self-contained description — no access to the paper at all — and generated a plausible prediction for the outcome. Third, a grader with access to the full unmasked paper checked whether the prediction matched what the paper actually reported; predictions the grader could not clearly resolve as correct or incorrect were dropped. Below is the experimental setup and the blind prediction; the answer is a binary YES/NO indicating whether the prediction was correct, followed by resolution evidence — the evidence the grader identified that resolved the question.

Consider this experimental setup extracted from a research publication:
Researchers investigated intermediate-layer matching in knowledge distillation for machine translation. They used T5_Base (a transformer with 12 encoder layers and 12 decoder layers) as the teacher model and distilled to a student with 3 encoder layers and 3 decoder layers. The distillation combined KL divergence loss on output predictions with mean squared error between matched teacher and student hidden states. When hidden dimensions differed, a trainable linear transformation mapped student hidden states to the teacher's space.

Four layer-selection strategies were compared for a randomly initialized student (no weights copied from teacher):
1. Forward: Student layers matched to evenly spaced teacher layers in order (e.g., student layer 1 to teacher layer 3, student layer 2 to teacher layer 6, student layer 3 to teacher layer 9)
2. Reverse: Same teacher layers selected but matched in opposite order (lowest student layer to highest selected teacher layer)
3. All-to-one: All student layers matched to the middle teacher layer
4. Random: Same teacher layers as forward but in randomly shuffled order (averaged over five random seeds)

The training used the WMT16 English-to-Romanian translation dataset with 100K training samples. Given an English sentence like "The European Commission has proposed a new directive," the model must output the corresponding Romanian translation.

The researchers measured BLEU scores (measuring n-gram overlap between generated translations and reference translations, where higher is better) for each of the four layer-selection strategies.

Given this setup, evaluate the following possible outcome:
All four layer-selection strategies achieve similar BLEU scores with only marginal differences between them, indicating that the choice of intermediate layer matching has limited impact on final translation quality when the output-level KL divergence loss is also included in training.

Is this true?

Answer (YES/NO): YES